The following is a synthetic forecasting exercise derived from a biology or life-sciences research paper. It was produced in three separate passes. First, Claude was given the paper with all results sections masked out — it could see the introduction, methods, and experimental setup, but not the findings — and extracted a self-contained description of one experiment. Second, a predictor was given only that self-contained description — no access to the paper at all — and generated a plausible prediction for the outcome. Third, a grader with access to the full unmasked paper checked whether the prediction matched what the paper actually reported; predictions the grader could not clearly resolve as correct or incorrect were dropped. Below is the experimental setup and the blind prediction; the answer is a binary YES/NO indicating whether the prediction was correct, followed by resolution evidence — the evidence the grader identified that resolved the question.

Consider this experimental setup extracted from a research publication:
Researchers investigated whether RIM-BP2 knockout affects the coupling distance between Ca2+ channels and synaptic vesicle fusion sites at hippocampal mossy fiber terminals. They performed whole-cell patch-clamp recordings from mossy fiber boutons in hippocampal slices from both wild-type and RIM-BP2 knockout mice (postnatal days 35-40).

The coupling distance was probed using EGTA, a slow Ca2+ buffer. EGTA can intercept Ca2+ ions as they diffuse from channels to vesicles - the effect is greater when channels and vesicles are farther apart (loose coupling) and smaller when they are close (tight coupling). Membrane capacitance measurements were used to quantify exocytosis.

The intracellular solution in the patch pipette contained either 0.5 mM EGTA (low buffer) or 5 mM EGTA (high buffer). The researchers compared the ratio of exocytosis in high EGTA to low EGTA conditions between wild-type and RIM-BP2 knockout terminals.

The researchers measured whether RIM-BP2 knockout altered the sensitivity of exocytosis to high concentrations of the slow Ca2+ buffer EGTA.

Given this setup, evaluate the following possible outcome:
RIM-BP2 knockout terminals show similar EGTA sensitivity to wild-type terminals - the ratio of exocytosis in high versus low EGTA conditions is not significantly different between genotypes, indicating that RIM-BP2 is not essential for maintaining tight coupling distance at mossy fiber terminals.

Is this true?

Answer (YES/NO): YES